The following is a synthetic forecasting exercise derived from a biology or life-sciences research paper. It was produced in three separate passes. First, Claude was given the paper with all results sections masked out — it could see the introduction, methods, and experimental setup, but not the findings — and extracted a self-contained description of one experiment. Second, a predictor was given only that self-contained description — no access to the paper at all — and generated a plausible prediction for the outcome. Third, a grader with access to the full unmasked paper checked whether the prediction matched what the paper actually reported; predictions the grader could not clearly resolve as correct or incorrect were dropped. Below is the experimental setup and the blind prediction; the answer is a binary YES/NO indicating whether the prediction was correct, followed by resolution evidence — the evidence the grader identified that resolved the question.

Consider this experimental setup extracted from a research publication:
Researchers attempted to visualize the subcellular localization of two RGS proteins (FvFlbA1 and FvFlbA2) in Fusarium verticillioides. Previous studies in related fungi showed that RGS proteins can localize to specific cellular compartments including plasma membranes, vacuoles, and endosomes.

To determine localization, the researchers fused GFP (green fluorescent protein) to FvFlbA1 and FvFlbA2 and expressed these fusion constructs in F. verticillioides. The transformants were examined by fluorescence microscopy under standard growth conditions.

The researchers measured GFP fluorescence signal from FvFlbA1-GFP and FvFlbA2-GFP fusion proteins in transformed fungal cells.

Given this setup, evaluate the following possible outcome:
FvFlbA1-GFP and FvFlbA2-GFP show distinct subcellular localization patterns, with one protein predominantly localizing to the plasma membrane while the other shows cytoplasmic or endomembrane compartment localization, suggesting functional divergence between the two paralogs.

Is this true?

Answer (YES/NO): NO